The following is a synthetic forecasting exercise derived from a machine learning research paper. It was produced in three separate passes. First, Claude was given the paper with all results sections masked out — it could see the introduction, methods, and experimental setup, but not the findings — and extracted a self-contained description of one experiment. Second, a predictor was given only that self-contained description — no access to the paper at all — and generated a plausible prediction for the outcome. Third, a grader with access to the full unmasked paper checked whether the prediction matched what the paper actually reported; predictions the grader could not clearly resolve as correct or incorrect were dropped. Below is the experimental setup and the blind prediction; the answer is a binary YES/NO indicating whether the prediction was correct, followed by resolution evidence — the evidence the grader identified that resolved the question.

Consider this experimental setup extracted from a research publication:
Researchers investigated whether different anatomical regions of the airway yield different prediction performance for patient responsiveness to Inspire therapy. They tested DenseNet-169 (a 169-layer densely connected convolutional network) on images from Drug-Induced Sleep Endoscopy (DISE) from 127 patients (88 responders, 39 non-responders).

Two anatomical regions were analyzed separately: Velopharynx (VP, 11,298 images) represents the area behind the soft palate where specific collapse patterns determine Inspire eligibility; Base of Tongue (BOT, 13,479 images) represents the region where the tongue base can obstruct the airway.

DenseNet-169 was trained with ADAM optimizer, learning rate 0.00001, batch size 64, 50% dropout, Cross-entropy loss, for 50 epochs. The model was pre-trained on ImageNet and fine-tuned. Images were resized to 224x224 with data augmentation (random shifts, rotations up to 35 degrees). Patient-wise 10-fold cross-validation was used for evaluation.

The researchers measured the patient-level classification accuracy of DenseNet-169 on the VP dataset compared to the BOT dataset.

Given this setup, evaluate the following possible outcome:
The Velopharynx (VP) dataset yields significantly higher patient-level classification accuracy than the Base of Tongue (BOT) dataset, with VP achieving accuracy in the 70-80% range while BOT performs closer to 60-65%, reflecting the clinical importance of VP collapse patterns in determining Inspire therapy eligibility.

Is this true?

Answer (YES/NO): YES